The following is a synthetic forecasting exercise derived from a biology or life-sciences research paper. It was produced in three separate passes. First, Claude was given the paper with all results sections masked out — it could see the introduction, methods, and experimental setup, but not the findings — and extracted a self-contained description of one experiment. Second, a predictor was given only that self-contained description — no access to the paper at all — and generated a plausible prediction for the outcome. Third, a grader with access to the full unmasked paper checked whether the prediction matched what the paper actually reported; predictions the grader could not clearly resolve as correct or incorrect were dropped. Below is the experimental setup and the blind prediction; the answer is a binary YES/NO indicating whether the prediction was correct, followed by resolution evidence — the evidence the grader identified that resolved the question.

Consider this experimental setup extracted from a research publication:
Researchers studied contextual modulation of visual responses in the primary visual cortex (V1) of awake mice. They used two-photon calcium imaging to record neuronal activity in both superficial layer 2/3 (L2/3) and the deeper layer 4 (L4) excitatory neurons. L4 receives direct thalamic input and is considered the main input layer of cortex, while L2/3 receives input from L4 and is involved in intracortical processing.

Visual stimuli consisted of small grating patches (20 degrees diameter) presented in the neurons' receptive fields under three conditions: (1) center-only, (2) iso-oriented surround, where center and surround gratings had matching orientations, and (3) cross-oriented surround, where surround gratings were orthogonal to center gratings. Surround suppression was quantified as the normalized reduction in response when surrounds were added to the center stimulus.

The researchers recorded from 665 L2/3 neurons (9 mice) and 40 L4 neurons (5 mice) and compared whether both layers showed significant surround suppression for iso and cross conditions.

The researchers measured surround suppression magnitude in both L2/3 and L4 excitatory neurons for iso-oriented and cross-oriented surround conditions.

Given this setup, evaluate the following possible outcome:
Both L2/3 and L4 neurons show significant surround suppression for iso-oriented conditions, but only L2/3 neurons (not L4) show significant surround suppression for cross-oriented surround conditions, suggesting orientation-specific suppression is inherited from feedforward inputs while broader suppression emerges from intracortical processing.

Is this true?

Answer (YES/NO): NO